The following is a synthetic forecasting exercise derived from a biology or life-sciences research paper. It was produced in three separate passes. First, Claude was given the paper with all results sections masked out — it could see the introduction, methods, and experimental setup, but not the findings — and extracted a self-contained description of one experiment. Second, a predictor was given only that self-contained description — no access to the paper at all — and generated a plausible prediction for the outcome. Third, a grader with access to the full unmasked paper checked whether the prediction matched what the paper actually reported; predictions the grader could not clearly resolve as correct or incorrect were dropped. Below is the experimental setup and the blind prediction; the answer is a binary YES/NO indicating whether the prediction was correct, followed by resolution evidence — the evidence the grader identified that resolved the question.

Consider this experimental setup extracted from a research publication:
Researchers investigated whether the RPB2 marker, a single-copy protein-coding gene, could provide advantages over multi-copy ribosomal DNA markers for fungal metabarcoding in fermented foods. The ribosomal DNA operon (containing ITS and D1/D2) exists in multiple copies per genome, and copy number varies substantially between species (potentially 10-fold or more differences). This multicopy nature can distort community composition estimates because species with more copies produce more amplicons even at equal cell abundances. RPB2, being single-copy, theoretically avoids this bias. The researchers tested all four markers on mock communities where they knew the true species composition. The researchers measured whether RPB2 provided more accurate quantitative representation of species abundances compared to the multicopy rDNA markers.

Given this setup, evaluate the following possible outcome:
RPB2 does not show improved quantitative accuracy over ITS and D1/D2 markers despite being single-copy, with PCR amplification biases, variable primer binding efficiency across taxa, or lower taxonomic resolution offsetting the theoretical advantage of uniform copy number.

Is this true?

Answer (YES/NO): YES